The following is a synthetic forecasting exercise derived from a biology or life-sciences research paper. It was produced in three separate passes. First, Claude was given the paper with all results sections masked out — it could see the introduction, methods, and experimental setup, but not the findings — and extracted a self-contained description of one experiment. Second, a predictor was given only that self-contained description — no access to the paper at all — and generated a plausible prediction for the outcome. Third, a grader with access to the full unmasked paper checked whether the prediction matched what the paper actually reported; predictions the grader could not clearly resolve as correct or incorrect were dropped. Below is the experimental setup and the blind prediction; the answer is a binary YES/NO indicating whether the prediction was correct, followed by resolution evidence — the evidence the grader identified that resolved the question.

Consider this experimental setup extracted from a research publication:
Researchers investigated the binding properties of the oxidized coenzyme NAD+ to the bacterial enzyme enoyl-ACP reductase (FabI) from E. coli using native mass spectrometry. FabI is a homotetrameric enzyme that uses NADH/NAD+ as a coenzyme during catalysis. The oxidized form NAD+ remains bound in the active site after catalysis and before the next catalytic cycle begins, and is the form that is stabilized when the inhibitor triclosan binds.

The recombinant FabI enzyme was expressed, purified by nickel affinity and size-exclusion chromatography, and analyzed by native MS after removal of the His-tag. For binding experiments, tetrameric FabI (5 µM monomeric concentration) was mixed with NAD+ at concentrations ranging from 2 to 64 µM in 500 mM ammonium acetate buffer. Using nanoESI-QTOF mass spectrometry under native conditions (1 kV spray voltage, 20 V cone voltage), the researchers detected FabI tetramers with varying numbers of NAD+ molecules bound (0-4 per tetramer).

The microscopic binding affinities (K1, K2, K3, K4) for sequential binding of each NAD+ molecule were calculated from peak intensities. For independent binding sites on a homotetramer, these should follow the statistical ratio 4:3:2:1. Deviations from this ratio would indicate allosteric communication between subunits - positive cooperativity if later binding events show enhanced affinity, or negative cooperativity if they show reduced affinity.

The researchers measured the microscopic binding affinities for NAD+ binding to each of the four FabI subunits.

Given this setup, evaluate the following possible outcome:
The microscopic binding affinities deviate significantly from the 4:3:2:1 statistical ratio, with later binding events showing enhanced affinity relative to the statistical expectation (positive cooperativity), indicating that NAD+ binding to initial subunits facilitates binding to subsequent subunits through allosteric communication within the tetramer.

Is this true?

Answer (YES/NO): YES